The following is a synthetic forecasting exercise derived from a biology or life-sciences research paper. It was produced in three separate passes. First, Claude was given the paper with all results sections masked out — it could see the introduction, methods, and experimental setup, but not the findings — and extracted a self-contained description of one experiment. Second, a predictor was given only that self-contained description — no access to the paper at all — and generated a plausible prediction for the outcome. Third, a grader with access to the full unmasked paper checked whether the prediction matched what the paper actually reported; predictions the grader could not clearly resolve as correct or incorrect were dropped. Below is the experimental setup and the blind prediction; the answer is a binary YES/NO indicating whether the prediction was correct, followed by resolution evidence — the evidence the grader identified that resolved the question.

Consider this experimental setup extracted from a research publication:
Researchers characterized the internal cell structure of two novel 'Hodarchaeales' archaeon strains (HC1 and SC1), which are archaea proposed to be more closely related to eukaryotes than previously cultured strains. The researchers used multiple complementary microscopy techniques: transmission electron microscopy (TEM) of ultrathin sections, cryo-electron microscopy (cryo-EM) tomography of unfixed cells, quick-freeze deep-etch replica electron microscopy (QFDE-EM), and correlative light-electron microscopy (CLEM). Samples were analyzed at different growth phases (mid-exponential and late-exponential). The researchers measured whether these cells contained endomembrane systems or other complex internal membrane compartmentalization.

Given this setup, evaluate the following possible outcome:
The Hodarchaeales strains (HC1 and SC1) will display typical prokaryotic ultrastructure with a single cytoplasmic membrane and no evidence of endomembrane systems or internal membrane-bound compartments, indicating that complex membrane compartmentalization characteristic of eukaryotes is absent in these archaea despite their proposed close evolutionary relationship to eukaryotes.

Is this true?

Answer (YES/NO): YES